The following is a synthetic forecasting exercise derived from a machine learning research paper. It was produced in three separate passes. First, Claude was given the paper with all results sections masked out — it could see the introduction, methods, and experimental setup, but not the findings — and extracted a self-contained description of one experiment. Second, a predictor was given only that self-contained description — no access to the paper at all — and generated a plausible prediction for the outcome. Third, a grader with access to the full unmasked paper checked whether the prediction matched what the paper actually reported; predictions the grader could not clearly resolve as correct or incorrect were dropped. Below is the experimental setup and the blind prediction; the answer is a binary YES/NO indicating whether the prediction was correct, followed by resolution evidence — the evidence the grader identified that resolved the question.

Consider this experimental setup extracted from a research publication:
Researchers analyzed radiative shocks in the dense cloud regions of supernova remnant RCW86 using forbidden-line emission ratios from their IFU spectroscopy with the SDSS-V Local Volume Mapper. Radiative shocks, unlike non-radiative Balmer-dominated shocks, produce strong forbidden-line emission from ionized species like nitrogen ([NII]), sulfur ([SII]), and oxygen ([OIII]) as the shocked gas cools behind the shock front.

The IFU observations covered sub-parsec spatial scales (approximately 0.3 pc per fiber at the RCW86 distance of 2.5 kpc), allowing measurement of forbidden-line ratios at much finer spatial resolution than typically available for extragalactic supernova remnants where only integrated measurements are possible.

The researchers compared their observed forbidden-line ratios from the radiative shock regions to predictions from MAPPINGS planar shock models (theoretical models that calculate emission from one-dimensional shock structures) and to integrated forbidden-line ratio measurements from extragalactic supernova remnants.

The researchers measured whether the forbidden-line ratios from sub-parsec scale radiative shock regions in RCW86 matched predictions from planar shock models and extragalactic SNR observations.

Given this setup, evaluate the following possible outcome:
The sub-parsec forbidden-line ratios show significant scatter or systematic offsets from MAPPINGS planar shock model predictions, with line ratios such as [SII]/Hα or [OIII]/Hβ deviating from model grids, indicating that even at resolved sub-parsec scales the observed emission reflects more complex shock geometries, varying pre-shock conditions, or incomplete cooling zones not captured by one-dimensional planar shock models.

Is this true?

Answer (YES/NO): NO